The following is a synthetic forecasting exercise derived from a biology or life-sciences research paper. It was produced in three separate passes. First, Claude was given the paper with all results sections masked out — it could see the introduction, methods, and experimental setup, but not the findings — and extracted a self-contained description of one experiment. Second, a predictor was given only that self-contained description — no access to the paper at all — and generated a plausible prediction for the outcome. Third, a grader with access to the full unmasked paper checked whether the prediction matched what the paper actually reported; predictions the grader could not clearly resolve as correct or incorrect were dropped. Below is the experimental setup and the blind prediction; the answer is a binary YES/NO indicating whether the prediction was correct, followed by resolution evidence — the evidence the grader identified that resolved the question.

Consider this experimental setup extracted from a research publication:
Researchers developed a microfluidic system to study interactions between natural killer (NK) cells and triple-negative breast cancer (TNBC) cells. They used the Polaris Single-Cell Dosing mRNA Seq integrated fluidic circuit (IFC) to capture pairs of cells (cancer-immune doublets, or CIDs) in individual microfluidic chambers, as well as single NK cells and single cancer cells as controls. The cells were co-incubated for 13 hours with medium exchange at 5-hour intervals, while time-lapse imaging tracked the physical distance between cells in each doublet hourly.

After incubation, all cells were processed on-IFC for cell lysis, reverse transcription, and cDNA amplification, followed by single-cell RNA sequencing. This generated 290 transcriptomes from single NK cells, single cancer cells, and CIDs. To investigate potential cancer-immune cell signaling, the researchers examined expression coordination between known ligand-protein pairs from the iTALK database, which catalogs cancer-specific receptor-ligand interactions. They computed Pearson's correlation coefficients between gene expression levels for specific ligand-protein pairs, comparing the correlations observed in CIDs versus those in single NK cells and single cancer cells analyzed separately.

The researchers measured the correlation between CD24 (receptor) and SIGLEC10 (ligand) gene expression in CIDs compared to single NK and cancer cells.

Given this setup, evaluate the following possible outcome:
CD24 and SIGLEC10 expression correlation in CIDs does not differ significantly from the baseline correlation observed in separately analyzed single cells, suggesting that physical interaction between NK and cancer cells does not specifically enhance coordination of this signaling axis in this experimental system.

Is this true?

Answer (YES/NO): NO